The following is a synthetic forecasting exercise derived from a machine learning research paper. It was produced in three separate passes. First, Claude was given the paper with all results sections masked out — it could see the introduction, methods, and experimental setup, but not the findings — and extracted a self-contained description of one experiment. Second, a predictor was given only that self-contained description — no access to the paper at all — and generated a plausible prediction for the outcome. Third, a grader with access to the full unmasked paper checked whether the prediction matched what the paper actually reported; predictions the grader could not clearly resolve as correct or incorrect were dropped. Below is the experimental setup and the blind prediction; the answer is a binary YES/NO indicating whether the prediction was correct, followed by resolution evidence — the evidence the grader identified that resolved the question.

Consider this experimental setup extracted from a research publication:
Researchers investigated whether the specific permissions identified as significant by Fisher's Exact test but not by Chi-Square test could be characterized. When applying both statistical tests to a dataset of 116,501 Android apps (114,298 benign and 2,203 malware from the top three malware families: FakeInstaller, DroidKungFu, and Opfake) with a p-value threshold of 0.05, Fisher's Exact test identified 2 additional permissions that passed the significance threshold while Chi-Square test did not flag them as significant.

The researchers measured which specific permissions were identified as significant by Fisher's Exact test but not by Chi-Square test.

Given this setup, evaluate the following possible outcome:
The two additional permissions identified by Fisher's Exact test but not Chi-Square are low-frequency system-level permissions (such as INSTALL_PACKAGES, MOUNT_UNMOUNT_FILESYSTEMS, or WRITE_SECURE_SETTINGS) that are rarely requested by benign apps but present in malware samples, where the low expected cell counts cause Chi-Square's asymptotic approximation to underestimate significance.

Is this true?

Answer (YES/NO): NO